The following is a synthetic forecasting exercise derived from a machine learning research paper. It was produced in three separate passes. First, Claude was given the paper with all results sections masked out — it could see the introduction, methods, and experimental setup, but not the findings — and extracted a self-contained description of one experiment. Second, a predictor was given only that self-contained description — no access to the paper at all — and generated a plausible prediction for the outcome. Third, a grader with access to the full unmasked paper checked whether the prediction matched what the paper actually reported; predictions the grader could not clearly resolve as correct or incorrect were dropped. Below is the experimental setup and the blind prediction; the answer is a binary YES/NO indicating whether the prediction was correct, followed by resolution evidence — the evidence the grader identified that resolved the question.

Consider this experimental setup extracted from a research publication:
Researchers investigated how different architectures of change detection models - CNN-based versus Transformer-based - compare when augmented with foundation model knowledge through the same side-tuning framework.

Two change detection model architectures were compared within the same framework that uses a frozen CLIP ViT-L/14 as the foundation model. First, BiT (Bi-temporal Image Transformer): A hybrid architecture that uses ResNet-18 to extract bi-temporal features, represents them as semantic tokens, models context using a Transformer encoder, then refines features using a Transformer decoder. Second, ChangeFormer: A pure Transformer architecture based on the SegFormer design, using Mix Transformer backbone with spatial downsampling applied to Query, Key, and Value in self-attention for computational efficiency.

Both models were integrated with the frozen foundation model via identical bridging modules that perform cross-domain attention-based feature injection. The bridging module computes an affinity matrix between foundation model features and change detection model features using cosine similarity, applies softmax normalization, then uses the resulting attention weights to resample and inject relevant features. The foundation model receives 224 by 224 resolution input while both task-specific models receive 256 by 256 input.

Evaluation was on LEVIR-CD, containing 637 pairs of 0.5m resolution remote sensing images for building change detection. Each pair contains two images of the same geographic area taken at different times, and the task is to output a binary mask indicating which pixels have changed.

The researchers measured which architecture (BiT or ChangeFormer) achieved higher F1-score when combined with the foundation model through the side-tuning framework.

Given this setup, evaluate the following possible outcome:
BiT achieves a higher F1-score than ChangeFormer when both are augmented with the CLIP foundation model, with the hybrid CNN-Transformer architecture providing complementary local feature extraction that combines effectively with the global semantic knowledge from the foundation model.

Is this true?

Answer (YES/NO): NO